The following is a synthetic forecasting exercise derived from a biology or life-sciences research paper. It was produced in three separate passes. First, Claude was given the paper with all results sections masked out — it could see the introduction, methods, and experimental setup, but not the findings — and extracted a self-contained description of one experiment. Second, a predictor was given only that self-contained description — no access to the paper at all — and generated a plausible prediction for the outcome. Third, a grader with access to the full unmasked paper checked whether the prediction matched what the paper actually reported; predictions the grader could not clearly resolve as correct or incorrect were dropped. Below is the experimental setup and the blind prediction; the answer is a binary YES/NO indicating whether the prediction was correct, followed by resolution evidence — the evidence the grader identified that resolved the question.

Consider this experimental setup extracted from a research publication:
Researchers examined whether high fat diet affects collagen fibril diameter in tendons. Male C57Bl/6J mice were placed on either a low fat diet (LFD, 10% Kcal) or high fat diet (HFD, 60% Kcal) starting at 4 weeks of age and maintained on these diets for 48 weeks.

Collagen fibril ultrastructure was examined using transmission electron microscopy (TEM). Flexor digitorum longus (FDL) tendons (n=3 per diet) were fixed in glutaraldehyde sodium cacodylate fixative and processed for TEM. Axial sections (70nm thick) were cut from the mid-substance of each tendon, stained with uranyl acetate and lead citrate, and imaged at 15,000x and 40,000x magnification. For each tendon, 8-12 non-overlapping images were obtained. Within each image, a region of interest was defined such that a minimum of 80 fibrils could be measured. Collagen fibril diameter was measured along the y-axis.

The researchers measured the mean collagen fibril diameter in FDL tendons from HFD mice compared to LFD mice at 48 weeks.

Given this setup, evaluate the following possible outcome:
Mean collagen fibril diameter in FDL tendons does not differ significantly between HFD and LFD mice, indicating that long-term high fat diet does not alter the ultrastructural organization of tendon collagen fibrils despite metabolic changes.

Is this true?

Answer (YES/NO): NO